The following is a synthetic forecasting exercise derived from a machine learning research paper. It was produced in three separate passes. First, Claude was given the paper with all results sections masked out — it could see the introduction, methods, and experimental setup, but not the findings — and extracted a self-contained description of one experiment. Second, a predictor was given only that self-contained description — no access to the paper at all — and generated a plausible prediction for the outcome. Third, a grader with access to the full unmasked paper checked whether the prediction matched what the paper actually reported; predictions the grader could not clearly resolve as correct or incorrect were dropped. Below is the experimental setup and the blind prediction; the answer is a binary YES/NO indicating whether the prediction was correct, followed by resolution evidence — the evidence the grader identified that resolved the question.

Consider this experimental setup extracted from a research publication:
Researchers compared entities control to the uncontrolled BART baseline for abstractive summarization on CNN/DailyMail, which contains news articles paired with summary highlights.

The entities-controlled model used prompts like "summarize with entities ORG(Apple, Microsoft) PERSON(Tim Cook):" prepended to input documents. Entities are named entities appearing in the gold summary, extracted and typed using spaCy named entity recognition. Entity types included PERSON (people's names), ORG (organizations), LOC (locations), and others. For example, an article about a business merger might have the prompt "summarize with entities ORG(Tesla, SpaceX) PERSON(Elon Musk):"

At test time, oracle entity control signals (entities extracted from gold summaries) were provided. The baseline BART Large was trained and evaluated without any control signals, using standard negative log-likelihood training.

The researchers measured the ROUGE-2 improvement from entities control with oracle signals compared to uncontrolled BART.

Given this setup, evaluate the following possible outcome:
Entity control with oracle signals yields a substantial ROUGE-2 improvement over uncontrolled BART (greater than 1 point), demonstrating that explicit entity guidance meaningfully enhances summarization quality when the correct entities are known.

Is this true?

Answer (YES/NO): YES